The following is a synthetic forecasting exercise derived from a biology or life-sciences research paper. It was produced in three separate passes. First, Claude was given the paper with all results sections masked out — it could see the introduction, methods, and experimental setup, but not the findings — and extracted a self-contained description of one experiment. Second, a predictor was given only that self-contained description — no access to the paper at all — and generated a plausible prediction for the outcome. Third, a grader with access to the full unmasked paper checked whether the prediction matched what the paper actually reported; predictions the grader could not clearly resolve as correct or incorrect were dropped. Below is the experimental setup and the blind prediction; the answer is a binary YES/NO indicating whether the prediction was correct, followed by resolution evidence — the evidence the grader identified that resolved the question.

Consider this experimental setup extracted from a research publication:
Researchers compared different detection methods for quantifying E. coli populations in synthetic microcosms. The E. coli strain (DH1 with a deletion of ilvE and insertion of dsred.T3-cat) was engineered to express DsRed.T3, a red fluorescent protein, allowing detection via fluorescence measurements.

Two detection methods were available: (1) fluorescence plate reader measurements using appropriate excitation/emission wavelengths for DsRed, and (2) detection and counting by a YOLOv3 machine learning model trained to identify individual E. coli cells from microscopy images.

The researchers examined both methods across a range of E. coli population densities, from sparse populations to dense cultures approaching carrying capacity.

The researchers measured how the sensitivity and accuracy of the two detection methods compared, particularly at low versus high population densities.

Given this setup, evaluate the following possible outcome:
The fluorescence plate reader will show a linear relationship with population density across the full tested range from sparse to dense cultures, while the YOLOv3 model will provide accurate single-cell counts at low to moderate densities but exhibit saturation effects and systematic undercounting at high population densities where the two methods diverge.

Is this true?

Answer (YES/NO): NO